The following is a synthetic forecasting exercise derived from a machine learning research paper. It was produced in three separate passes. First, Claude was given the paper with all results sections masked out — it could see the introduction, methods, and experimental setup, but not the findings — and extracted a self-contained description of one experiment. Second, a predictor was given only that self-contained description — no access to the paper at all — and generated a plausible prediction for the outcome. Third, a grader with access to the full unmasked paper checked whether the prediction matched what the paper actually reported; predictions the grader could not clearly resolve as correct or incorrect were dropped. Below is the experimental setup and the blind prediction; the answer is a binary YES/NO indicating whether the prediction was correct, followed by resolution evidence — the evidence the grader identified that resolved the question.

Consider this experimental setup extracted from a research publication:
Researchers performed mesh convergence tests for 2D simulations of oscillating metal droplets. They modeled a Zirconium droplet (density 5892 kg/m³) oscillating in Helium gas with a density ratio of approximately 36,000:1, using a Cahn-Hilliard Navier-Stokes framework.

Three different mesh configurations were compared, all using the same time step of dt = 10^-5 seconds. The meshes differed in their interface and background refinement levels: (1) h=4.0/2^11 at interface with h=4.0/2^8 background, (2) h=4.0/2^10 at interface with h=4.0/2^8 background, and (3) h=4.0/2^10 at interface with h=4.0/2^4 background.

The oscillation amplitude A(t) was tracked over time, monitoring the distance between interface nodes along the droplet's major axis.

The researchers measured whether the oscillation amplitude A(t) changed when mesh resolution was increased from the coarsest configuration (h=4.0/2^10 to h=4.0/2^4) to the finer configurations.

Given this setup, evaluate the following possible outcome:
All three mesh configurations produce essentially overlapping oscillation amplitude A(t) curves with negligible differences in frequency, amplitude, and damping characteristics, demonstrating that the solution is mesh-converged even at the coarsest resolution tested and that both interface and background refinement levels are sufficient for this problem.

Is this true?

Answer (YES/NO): YES